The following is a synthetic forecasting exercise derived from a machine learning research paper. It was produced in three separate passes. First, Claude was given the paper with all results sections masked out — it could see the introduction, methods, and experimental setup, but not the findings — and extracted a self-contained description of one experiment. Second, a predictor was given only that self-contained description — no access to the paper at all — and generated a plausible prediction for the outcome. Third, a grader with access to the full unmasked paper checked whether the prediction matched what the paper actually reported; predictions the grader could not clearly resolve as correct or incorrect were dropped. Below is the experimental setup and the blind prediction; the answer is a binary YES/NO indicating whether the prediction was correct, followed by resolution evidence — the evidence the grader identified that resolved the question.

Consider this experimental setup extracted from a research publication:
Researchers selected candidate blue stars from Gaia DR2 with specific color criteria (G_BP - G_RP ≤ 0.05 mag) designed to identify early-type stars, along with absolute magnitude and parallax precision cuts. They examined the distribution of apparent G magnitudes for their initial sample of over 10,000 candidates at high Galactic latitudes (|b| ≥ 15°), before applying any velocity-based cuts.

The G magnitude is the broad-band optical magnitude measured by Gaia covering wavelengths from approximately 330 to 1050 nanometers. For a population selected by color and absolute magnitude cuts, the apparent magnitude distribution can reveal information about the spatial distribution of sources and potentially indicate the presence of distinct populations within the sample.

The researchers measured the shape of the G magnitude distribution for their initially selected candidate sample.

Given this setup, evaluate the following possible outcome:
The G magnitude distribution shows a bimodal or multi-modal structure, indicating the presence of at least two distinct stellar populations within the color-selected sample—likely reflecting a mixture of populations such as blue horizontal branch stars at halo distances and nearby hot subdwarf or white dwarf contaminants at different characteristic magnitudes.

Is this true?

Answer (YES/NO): YES